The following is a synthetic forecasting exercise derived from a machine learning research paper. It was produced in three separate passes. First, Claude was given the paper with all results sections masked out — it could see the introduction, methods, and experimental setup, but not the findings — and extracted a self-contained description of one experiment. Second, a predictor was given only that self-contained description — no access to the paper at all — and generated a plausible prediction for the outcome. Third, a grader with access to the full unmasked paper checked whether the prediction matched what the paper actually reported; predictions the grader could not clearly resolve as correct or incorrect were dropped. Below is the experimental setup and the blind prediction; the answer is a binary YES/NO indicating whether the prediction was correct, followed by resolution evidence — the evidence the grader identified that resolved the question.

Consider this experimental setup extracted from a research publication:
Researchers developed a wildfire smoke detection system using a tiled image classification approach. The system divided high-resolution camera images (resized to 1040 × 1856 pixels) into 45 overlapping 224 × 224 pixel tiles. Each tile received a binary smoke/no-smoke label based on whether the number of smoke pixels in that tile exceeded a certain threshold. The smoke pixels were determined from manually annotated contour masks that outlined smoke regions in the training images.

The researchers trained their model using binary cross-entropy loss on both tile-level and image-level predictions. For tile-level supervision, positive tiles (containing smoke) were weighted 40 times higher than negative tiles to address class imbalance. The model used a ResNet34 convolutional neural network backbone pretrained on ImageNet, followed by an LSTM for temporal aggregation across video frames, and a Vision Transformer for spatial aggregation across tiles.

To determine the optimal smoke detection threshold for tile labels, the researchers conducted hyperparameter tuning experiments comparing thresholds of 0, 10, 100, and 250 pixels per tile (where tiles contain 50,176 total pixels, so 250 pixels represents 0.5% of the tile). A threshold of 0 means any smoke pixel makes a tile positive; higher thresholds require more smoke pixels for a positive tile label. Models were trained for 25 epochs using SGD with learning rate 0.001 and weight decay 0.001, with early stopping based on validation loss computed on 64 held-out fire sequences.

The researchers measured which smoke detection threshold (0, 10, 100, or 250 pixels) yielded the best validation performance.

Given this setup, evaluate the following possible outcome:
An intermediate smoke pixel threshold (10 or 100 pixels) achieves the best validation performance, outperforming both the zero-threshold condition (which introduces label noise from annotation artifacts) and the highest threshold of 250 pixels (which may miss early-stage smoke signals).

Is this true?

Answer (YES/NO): NO